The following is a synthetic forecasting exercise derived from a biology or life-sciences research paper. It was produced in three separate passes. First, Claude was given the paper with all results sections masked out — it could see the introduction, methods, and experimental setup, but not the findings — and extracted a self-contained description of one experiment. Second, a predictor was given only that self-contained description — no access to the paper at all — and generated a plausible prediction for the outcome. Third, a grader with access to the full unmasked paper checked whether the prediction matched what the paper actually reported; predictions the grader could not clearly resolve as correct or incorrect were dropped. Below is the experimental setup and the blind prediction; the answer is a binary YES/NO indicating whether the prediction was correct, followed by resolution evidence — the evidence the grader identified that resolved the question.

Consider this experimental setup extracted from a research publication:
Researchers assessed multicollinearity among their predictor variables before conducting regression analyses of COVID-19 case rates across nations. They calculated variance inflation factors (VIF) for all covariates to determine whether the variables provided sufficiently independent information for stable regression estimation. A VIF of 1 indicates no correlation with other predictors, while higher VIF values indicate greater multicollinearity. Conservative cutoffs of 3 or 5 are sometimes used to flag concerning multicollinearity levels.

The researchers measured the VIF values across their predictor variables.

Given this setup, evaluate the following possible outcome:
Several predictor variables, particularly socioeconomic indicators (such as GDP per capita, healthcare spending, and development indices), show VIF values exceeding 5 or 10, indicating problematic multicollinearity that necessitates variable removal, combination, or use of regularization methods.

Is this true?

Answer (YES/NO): NO